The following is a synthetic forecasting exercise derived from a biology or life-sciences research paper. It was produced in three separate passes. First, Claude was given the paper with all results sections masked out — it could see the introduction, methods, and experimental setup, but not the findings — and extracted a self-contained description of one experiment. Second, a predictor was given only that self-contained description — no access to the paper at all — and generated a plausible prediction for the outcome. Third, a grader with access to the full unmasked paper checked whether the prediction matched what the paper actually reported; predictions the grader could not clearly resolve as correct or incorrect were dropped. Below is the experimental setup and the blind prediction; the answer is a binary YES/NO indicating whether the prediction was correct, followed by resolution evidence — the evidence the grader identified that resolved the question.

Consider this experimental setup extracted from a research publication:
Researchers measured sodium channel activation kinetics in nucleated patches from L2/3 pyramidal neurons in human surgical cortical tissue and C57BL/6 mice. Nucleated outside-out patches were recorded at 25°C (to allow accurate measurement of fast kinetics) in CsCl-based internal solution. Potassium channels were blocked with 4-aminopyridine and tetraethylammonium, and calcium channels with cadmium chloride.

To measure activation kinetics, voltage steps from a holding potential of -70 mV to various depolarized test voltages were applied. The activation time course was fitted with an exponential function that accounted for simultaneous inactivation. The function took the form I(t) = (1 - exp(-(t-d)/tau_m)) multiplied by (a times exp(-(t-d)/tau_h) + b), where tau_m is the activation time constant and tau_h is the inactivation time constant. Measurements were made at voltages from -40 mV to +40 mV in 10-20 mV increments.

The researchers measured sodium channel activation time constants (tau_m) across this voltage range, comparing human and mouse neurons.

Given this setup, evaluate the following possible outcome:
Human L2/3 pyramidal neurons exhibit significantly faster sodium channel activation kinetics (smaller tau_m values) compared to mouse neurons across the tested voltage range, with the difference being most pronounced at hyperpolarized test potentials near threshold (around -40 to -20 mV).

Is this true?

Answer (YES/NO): NO